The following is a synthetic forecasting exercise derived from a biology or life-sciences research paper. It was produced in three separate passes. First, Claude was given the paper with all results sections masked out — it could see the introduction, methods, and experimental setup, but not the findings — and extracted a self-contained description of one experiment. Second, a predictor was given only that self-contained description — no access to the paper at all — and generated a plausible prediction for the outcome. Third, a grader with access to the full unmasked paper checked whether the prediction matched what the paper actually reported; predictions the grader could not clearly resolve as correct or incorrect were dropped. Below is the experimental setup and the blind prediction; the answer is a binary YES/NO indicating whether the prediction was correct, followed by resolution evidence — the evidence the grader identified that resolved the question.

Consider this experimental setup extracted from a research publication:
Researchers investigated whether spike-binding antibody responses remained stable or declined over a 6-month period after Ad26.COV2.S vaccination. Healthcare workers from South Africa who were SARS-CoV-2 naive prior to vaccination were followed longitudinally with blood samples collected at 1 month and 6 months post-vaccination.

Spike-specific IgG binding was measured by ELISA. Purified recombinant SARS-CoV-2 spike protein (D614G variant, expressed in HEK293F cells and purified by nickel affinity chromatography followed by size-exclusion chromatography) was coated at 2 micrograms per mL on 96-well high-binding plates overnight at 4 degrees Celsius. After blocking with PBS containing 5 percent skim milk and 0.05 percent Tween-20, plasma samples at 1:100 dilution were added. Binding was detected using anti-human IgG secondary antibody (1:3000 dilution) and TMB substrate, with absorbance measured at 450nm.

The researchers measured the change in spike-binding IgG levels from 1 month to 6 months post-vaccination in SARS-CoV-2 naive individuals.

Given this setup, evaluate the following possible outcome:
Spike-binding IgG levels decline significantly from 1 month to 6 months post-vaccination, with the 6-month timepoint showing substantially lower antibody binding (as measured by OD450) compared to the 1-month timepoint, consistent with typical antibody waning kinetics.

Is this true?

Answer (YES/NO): NO